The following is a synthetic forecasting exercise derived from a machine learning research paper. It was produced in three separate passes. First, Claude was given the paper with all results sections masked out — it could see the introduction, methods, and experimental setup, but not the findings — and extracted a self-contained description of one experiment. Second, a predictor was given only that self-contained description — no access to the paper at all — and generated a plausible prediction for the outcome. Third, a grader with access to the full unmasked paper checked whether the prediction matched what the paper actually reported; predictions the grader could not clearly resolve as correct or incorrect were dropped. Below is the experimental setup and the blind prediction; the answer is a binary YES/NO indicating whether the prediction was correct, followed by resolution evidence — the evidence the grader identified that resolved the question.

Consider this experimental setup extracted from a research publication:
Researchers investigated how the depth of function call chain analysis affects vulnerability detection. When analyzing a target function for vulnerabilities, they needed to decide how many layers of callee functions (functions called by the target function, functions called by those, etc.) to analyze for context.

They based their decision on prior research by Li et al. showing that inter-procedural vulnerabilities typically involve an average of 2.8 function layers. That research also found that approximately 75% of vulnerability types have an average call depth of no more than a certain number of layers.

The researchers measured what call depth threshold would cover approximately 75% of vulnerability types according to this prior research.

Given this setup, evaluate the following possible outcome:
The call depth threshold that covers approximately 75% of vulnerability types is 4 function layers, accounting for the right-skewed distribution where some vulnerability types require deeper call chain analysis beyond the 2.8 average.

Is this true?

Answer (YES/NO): NO